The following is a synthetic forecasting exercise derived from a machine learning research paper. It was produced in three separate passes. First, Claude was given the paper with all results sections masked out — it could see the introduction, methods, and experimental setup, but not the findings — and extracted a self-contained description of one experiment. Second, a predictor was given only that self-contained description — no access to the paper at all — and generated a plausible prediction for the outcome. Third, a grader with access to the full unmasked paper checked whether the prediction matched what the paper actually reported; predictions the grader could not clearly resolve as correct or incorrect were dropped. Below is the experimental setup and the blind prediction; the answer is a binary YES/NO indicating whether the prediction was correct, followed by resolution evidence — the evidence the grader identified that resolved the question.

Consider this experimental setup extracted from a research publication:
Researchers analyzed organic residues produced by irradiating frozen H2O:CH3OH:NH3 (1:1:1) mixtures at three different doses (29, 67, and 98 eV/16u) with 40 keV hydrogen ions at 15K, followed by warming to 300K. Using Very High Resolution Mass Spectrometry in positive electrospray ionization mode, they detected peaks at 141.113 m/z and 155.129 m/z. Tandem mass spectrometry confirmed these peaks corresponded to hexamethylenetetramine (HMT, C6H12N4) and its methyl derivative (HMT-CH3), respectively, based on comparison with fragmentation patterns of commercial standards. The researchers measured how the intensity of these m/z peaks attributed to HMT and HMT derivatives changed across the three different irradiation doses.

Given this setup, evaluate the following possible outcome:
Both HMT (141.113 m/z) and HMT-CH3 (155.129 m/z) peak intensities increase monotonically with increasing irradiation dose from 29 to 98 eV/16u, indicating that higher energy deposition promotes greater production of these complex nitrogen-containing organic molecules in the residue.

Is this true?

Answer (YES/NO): NO